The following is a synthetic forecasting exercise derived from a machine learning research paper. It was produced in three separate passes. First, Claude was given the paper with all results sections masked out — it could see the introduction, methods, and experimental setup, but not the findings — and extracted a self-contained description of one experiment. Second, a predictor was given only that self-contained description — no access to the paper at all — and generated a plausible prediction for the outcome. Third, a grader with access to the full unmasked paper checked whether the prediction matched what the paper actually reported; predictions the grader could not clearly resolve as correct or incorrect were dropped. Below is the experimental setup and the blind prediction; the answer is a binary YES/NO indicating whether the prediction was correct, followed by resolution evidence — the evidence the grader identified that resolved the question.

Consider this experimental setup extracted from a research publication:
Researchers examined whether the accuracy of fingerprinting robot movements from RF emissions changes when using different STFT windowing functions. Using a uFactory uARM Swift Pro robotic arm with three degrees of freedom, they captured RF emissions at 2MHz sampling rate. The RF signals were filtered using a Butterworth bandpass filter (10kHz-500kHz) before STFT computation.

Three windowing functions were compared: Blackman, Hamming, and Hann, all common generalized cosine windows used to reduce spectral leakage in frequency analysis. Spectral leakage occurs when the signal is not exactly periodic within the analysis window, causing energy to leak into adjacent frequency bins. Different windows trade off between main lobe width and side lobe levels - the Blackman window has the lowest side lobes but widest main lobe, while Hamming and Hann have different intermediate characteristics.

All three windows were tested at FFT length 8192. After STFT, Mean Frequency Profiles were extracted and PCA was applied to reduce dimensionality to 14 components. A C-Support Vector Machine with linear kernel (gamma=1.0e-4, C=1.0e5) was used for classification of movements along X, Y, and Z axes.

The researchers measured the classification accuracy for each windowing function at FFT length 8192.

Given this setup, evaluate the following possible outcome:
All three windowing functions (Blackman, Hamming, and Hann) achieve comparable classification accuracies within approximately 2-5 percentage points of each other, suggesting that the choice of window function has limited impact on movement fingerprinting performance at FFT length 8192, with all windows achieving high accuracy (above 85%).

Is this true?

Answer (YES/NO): YES